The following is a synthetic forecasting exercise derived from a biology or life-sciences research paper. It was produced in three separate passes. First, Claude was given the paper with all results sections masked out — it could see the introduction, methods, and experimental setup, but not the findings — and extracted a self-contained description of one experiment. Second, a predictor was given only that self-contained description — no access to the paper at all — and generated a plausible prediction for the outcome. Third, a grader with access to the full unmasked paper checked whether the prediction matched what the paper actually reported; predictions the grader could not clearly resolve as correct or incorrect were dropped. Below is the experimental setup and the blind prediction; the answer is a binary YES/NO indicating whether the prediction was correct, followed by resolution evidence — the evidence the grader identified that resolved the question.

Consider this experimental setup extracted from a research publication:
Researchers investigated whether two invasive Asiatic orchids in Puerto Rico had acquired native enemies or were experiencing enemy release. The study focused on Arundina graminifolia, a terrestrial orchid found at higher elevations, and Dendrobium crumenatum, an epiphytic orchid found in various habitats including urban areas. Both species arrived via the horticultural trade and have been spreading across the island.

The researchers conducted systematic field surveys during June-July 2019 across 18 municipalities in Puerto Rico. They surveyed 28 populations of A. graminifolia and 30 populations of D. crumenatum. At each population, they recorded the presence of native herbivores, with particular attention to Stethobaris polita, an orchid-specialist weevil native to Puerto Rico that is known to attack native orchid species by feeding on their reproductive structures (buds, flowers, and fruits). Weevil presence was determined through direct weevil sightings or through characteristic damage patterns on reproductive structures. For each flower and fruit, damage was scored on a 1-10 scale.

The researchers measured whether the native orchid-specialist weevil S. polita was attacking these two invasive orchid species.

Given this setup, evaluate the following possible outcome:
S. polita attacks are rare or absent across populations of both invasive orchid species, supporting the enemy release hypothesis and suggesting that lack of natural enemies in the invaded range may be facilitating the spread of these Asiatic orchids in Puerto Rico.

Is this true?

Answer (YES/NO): NO